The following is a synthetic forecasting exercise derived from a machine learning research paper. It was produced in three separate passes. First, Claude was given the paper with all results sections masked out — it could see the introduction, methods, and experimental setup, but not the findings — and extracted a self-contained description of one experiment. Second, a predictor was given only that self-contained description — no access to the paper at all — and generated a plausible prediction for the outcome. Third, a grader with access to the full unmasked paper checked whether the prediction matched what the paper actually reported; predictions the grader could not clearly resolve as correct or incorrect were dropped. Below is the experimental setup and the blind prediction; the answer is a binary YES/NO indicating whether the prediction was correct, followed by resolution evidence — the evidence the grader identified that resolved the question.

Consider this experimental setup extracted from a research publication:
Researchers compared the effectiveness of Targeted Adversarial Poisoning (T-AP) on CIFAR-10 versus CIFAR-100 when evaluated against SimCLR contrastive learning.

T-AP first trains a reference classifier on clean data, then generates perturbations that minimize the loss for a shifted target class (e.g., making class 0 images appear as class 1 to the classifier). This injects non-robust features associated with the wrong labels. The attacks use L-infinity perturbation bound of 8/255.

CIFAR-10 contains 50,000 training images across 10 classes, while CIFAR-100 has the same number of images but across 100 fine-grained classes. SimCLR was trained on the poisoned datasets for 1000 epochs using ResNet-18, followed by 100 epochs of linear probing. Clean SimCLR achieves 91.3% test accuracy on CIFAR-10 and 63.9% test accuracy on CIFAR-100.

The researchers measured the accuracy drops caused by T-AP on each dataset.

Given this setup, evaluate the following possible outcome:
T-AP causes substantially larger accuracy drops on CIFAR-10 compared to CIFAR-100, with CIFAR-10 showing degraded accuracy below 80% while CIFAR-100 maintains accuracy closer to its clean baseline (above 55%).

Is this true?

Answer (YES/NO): NO